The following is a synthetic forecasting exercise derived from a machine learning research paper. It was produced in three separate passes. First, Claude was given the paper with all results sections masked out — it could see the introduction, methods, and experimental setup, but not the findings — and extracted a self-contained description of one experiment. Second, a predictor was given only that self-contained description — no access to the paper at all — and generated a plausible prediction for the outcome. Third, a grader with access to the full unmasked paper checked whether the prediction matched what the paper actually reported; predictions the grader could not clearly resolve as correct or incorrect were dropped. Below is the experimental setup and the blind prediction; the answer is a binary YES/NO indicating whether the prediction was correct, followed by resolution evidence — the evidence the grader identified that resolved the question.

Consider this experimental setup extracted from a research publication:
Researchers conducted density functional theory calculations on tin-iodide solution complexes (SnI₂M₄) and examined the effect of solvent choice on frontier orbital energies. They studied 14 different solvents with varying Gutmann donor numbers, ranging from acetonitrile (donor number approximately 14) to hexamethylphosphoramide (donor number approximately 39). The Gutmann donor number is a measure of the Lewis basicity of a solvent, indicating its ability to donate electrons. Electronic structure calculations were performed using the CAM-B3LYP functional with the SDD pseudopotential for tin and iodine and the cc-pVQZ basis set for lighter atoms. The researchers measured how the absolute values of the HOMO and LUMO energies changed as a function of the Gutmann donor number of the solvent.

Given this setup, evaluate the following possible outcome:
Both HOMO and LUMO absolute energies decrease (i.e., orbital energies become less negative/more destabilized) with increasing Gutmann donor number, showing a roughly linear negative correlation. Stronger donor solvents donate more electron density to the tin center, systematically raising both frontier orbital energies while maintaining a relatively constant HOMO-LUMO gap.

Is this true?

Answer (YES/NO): NO